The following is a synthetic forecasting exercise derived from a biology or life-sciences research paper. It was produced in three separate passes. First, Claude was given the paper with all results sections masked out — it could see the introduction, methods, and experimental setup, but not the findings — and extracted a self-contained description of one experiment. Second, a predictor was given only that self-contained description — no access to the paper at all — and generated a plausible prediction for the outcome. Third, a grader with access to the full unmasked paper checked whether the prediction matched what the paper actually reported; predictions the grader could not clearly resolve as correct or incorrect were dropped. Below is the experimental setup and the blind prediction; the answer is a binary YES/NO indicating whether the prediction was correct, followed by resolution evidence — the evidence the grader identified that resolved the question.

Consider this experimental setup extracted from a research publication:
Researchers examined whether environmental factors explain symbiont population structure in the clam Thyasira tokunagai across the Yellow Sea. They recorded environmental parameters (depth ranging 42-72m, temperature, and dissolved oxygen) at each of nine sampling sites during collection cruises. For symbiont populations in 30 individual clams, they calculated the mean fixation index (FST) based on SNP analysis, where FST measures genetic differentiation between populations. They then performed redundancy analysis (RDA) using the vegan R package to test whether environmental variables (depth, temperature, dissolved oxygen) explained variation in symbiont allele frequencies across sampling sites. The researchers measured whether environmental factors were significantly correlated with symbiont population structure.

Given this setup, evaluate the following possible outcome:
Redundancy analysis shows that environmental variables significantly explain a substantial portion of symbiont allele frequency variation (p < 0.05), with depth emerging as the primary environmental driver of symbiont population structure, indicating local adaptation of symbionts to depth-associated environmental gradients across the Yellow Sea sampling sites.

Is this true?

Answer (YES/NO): NO